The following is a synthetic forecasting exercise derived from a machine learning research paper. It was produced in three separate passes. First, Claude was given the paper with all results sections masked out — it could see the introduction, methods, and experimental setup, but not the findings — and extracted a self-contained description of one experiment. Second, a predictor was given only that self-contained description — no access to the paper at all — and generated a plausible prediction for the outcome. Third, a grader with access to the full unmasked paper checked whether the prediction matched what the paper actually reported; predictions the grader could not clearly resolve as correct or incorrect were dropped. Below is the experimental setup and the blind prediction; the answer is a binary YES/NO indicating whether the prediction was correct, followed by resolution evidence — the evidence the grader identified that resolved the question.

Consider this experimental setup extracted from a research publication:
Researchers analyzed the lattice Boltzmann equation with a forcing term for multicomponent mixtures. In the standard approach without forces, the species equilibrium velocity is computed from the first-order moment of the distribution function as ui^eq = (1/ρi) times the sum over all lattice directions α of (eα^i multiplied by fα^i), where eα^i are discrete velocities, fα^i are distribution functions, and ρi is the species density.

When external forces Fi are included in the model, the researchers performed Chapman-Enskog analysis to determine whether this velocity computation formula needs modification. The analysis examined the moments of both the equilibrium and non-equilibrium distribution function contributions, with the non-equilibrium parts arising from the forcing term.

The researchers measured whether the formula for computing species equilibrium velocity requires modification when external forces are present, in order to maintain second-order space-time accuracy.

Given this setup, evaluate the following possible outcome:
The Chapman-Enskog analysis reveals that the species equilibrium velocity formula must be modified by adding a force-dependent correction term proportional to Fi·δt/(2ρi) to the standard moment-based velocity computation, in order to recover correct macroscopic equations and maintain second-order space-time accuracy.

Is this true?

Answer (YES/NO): YES